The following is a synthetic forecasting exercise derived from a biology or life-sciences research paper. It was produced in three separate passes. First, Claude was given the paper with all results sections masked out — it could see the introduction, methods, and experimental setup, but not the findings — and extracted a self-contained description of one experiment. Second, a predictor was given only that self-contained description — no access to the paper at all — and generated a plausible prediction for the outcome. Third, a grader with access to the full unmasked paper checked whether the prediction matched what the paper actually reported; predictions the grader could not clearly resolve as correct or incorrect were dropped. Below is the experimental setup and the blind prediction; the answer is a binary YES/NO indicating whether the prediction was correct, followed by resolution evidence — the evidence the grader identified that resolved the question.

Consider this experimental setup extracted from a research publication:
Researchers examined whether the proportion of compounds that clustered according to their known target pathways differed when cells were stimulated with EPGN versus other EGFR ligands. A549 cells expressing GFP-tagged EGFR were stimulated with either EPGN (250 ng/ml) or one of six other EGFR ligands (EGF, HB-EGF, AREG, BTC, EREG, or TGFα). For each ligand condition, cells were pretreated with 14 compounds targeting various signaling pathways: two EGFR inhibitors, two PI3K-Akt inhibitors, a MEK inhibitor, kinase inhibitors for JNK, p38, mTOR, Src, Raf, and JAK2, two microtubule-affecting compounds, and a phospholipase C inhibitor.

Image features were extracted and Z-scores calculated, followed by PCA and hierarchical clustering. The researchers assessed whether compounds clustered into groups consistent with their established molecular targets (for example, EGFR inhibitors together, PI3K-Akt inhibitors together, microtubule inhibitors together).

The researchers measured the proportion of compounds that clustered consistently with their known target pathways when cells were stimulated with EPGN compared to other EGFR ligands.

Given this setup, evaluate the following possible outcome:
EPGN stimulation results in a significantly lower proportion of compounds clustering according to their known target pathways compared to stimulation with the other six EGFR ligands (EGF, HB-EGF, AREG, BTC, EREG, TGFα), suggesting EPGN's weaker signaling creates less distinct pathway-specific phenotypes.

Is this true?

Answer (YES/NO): YES